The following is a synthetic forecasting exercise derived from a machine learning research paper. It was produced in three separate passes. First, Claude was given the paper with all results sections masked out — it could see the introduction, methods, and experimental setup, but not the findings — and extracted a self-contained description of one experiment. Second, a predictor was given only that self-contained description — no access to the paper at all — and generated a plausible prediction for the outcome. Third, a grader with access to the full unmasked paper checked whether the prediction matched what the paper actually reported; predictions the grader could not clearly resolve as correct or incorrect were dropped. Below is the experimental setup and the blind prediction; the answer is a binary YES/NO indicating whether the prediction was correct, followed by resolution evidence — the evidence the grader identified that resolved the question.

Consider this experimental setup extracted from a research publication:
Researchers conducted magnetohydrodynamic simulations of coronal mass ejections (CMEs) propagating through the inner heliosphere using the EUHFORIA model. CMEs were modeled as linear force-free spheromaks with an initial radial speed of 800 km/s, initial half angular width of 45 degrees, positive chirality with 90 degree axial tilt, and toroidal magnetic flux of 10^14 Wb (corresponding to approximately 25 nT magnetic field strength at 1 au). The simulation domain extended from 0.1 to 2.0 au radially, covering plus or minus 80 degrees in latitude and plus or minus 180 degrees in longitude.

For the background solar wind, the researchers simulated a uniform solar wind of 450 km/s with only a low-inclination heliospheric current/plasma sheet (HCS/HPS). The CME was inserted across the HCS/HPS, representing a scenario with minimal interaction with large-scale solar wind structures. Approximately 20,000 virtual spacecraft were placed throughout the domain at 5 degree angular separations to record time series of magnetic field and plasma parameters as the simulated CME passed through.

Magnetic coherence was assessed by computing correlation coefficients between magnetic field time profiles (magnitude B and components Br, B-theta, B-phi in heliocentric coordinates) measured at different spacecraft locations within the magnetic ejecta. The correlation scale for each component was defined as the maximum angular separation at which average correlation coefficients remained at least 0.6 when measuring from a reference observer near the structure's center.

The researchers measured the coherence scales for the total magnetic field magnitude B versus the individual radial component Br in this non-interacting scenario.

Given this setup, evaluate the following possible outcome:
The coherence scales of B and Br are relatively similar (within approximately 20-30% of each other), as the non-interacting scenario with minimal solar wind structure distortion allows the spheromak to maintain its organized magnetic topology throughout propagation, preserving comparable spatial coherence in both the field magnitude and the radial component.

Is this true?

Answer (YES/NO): NO